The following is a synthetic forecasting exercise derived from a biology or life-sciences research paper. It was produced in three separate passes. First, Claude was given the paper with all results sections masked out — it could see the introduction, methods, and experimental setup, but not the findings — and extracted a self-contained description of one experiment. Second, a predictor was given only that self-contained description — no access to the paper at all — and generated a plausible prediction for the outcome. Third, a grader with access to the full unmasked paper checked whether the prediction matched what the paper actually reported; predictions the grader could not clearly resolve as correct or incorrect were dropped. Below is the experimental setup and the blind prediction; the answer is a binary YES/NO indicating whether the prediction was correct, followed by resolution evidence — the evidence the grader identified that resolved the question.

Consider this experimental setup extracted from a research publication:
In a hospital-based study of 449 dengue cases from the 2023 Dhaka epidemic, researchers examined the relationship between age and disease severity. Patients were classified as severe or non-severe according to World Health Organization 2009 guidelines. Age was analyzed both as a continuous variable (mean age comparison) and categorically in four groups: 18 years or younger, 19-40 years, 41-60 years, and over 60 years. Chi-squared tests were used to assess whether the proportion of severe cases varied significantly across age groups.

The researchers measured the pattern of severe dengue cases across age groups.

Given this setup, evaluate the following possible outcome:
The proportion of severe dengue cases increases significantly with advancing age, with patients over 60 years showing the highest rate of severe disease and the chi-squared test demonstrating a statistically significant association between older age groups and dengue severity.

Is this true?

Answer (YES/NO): YES